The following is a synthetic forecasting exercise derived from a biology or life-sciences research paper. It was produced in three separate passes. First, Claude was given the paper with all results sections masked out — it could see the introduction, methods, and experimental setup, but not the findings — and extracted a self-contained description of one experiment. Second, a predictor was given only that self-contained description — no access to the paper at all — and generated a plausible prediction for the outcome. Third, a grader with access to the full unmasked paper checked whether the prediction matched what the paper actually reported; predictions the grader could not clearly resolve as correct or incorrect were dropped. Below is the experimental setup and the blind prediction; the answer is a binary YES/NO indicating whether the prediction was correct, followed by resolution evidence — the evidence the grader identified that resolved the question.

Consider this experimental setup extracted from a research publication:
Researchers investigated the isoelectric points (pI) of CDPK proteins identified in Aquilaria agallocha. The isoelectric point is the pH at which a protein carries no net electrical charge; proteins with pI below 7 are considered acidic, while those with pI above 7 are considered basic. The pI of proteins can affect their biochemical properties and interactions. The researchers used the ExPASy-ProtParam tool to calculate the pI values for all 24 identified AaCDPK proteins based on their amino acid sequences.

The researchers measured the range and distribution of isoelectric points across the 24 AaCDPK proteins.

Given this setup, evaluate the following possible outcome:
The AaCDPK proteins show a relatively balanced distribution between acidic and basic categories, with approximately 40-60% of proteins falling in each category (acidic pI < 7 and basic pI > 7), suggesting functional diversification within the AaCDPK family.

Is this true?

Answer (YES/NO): NO